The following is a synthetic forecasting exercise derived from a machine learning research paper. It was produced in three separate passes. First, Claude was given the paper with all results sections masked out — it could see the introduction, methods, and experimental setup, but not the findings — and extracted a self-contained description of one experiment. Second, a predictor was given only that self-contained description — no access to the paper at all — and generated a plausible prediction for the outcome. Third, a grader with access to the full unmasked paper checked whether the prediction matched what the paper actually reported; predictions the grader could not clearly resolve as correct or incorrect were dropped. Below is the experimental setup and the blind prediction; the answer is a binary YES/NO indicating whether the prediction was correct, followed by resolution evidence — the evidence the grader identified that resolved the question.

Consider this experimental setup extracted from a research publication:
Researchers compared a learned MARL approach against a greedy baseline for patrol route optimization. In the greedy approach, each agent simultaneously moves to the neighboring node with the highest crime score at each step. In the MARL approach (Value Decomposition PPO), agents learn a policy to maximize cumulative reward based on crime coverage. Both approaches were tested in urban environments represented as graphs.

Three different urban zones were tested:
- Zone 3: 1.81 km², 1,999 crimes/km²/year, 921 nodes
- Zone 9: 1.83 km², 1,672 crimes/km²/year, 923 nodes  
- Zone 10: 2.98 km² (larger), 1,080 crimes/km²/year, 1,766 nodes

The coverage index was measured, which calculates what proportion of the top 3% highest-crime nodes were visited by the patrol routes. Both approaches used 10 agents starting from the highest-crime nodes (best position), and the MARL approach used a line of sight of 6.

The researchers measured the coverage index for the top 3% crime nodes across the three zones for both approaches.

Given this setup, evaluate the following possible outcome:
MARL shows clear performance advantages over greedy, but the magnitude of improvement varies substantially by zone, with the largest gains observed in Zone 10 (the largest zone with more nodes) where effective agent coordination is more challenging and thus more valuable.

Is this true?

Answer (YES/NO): NO